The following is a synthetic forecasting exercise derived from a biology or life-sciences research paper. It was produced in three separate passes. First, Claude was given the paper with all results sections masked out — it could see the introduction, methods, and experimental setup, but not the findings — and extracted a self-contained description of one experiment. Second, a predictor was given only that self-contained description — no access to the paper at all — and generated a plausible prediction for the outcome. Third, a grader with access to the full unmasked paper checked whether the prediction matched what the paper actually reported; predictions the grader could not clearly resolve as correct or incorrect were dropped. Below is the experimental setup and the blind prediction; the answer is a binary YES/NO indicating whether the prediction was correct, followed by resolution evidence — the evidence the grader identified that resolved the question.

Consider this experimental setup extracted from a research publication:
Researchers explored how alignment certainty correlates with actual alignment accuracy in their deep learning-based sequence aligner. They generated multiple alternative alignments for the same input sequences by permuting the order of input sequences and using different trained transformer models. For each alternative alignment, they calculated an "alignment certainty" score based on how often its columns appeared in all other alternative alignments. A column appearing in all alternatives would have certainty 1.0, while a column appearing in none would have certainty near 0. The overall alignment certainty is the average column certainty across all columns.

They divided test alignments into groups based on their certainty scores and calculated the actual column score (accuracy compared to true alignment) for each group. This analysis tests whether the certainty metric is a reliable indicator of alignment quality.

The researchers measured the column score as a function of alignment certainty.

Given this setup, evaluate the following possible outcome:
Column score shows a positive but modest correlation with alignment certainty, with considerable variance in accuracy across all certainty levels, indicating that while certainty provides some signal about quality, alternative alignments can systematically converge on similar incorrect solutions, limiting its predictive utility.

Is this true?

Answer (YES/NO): NO